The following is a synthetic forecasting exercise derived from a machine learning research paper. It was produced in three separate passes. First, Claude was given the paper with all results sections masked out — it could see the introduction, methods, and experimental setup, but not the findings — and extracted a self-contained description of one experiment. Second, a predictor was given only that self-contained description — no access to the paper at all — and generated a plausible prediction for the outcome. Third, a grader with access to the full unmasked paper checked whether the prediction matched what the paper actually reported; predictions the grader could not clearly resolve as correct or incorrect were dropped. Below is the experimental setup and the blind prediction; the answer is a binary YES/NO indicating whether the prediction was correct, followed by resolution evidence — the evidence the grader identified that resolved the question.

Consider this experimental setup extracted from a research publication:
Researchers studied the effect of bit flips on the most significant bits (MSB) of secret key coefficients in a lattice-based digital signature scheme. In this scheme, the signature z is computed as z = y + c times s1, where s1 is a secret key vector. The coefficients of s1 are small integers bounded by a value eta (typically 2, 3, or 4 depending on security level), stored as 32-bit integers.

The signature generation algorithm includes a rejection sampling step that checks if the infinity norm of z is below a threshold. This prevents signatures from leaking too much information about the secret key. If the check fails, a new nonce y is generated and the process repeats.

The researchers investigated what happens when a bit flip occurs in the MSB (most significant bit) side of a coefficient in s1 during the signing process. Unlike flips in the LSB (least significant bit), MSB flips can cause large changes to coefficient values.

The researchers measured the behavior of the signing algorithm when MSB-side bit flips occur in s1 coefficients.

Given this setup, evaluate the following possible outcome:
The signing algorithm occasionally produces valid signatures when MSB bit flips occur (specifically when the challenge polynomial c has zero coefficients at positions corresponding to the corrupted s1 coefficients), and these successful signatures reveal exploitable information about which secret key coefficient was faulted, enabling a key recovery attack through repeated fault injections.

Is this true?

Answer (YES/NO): NO